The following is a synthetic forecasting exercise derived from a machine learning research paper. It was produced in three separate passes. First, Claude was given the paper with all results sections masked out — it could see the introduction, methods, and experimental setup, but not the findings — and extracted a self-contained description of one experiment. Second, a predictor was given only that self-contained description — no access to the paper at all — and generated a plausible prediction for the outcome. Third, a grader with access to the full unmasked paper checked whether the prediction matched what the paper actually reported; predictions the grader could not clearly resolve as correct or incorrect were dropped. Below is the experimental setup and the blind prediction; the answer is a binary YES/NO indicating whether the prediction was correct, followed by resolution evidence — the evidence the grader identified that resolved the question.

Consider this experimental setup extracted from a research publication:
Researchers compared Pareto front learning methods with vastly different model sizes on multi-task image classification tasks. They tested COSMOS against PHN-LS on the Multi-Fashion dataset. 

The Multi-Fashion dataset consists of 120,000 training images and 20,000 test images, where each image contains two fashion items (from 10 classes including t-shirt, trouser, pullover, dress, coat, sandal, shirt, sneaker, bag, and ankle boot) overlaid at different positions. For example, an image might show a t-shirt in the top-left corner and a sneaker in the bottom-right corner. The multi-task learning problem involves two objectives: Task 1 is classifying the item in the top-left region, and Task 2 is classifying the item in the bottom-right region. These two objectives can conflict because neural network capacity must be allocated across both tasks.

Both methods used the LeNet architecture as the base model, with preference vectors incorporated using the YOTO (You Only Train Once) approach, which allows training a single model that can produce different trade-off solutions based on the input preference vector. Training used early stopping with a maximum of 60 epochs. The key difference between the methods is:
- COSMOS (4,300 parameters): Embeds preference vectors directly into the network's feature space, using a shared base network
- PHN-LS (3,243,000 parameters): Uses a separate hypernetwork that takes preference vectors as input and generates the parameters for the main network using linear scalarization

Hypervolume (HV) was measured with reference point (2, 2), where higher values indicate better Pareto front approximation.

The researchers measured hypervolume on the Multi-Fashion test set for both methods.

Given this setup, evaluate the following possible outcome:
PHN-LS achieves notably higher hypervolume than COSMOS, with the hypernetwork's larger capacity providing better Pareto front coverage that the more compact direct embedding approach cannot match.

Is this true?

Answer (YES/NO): NO